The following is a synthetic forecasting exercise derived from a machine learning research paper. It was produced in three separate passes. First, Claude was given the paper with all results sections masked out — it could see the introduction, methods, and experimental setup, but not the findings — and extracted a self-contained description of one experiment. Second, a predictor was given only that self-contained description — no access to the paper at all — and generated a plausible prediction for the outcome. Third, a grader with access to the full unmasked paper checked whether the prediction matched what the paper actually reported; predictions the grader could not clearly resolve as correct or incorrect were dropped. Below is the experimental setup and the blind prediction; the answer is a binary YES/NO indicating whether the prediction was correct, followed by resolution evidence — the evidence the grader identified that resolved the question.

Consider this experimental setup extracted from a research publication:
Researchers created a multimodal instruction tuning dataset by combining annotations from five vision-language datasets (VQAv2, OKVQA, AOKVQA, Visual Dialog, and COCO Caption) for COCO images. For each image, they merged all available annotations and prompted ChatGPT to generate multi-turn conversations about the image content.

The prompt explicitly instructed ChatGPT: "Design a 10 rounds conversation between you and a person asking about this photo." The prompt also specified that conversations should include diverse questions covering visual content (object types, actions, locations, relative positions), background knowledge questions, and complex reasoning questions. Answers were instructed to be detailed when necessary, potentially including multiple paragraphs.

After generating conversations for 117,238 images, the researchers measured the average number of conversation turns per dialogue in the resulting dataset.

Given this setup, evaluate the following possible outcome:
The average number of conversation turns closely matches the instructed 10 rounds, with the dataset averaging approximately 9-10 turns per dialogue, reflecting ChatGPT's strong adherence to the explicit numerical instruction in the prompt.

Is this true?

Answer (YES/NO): YES